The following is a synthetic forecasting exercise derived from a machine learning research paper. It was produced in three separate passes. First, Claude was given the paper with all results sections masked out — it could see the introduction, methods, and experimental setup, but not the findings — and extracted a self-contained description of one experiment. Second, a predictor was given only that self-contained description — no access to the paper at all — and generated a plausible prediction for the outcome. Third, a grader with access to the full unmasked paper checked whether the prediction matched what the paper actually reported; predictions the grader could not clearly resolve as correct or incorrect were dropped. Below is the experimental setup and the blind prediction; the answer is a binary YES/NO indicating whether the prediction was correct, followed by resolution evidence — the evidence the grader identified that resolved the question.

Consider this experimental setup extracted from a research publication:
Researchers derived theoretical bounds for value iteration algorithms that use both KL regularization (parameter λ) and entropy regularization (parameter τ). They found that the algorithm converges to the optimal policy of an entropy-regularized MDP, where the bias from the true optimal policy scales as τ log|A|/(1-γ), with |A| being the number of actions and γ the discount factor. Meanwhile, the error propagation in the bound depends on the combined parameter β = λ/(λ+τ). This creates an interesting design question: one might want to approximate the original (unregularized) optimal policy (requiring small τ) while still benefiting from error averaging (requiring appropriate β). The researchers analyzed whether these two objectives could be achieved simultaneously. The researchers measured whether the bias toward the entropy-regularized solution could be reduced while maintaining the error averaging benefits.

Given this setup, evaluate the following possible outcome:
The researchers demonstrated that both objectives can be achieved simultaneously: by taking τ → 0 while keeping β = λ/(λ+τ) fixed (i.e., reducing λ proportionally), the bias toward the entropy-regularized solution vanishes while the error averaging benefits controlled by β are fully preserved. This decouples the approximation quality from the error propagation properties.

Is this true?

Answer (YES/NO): YES